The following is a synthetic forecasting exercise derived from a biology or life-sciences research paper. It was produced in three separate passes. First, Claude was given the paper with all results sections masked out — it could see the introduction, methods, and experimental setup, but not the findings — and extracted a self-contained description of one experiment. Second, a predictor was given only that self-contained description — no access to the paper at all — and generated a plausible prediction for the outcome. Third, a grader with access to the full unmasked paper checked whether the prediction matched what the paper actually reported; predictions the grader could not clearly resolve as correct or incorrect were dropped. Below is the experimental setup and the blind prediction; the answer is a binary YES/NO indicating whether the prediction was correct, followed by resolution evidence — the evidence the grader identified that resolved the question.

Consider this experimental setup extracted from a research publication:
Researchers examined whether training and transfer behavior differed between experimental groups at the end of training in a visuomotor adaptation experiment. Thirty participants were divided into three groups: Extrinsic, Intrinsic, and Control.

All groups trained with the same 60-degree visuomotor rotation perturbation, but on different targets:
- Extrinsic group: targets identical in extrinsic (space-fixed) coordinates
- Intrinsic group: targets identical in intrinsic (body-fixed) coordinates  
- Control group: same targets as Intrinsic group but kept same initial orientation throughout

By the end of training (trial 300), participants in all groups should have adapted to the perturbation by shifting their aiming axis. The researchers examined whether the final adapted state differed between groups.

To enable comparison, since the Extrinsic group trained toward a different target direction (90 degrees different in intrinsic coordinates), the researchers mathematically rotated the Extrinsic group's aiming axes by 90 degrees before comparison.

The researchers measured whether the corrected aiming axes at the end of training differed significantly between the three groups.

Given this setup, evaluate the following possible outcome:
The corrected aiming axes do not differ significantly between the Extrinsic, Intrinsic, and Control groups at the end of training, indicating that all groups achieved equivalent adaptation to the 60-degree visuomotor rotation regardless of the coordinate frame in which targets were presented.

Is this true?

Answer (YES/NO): YES